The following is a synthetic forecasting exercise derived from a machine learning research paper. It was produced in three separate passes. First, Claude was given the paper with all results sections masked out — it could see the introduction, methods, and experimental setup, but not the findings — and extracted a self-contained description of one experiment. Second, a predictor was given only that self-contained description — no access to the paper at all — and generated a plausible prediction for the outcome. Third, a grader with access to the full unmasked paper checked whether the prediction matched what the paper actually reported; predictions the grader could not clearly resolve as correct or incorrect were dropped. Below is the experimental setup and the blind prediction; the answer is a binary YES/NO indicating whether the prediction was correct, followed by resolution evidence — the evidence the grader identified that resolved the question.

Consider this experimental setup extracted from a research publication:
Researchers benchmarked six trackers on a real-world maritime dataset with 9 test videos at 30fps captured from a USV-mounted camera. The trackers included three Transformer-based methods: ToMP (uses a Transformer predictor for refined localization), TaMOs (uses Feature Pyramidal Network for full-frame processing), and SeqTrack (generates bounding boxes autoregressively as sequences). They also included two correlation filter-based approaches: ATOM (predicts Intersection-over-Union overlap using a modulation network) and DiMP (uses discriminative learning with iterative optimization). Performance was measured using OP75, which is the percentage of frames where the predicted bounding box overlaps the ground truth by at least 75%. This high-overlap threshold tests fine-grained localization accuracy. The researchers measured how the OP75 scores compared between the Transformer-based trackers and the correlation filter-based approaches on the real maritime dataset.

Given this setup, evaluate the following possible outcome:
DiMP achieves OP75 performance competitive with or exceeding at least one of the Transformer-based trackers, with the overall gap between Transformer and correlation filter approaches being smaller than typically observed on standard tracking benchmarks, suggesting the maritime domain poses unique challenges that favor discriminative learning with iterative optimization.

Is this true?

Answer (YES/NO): YES